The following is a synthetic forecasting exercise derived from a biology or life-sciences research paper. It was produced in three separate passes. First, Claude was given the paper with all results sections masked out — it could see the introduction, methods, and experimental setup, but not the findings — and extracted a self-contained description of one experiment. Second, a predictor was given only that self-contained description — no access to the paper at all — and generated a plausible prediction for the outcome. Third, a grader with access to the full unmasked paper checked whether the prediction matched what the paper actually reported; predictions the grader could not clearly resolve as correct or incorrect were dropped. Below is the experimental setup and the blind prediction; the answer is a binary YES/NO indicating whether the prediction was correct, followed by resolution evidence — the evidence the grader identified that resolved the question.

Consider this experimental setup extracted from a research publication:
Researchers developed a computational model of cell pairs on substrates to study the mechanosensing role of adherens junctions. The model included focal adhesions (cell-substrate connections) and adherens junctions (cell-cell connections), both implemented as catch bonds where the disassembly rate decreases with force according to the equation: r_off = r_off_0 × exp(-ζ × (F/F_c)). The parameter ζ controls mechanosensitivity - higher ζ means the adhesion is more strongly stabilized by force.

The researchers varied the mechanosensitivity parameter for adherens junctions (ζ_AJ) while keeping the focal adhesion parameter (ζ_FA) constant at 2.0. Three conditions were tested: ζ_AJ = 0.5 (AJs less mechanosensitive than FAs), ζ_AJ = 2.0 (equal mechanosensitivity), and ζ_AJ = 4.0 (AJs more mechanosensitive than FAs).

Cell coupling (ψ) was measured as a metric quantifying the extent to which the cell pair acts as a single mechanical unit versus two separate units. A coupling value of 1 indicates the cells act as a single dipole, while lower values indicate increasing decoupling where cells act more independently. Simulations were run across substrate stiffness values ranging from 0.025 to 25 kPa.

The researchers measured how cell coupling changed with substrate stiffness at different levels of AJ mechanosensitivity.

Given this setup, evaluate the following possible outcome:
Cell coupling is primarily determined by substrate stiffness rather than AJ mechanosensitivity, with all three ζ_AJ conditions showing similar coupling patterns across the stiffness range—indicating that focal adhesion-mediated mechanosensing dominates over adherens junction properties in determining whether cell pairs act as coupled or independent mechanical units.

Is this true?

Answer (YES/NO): NO